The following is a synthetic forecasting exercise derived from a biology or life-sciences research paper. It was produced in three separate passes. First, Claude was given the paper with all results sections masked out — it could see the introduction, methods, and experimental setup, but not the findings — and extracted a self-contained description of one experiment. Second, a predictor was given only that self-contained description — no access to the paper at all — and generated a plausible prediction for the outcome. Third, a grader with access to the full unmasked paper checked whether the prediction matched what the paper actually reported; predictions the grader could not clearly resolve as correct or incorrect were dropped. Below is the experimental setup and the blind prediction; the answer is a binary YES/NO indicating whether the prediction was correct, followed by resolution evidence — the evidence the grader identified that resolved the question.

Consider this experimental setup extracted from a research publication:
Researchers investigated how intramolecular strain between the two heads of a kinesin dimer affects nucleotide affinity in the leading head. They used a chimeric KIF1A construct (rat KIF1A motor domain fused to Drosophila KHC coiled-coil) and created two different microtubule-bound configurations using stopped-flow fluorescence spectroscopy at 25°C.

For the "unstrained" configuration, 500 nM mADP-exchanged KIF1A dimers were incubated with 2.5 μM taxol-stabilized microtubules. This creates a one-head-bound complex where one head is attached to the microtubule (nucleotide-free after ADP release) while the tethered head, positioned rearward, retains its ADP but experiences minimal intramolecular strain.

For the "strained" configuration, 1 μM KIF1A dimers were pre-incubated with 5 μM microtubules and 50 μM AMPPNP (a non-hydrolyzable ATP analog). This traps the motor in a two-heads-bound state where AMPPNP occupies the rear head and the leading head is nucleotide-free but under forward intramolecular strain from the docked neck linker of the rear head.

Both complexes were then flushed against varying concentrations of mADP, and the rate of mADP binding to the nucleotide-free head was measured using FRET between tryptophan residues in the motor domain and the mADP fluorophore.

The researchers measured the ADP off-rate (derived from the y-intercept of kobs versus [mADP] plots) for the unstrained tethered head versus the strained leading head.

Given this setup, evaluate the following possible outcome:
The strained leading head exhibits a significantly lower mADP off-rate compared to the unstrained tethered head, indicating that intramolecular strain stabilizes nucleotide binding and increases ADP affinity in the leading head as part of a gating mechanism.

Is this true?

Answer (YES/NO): NO